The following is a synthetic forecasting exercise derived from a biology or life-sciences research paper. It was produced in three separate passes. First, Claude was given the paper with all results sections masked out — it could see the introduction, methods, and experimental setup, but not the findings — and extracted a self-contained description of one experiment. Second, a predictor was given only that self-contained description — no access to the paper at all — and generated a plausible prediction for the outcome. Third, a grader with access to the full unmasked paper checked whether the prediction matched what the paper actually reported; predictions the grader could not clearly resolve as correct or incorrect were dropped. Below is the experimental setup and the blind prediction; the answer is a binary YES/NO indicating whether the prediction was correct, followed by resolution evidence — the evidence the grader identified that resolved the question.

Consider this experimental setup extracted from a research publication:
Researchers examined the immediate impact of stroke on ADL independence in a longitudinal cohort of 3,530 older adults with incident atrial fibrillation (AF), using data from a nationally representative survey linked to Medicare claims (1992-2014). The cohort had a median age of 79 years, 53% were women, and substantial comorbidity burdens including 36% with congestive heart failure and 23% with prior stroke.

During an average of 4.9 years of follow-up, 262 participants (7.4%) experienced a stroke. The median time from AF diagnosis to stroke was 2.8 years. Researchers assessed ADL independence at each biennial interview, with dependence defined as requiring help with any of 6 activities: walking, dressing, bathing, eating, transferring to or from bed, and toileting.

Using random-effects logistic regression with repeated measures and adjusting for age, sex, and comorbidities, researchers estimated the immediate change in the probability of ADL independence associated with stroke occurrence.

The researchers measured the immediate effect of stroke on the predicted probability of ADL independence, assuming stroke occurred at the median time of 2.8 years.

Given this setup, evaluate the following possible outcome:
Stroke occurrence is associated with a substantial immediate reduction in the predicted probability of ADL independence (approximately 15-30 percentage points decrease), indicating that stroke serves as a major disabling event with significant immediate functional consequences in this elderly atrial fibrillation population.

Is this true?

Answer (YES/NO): NO